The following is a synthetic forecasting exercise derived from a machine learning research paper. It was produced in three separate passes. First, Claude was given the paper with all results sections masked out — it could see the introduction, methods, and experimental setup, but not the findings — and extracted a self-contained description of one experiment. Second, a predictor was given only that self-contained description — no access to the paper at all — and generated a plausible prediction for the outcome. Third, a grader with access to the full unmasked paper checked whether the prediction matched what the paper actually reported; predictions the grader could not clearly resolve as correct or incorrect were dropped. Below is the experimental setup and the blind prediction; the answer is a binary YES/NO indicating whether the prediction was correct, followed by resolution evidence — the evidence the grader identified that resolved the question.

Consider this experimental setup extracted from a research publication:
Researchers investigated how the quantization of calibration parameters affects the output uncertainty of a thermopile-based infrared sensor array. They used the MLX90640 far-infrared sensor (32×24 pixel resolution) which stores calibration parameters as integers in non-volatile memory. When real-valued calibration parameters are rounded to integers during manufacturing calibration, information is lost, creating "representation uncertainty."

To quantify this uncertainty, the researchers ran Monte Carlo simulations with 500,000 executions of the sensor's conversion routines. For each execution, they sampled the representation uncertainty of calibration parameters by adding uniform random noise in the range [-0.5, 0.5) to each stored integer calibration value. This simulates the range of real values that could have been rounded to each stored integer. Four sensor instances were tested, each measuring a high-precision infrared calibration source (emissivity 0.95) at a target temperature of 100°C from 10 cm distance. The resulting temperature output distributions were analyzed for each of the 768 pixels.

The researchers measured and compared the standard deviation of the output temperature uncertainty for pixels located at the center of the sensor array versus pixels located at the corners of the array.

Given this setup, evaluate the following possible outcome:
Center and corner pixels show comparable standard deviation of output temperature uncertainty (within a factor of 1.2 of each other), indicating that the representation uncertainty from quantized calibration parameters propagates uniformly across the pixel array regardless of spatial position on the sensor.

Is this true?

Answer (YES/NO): NO